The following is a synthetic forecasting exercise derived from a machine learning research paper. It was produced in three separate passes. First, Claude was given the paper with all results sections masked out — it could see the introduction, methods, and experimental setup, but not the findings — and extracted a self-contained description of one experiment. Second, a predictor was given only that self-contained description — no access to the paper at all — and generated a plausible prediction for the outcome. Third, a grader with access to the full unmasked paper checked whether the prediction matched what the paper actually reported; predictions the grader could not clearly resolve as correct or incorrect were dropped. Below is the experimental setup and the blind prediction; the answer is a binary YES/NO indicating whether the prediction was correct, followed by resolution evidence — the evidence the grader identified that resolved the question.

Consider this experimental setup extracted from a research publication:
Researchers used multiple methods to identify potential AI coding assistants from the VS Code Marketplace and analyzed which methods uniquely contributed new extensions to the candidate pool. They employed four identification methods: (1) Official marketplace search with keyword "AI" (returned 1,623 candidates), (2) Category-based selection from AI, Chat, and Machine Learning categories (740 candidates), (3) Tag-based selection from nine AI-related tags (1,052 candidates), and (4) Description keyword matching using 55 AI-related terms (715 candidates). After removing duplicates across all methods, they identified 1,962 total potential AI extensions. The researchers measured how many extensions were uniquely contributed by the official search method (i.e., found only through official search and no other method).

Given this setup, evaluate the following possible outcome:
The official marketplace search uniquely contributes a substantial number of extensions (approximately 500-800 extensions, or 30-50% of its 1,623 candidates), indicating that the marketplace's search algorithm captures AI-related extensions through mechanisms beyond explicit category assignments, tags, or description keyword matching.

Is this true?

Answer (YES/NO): NO